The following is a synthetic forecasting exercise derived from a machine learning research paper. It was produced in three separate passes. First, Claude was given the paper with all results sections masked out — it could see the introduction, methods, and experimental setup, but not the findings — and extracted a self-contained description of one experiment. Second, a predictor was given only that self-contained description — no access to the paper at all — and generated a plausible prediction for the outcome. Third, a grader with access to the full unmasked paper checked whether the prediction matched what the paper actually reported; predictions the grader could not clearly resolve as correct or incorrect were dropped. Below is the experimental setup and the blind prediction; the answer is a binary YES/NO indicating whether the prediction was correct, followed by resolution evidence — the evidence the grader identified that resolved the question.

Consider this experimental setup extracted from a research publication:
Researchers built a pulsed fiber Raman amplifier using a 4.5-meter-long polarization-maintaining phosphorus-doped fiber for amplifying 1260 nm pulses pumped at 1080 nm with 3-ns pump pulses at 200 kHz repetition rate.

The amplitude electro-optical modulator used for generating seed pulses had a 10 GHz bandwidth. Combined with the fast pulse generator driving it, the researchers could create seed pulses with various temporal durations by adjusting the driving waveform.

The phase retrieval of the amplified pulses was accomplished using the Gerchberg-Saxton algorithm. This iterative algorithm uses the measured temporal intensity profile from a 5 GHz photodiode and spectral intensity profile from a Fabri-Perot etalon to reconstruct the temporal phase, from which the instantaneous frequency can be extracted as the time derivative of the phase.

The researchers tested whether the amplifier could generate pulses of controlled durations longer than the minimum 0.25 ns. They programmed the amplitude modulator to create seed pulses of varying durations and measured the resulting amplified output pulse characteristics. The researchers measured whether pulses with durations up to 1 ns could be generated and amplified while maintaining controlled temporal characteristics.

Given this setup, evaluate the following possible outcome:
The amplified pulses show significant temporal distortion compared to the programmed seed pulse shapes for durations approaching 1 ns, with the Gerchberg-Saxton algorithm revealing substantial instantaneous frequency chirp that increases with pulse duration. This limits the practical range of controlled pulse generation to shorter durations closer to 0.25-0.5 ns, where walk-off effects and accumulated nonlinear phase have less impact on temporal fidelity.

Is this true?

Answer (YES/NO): NO